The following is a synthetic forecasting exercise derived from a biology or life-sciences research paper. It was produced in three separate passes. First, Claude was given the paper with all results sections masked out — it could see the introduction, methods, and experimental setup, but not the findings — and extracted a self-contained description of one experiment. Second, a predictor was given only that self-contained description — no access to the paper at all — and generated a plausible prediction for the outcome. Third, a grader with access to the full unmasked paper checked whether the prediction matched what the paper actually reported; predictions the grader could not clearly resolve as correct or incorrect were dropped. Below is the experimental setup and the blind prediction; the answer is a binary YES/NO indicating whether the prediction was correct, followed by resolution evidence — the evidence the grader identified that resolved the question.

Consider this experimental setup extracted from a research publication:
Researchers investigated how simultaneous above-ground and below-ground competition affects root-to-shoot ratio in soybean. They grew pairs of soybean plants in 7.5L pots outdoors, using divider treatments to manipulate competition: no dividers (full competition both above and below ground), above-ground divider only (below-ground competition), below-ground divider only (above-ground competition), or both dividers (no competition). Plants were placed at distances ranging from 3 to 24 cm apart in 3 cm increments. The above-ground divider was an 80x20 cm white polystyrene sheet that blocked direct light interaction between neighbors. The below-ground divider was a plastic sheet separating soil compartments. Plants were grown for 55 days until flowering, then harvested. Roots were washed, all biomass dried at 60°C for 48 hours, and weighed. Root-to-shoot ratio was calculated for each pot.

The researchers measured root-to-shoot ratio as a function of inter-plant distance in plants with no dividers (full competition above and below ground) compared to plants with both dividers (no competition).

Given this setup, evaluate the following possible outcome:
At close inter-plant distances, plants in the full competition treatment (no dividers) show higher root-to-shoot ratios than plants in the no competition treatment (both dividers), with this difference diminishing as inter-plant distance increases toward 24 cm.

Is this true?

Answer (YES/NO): YES